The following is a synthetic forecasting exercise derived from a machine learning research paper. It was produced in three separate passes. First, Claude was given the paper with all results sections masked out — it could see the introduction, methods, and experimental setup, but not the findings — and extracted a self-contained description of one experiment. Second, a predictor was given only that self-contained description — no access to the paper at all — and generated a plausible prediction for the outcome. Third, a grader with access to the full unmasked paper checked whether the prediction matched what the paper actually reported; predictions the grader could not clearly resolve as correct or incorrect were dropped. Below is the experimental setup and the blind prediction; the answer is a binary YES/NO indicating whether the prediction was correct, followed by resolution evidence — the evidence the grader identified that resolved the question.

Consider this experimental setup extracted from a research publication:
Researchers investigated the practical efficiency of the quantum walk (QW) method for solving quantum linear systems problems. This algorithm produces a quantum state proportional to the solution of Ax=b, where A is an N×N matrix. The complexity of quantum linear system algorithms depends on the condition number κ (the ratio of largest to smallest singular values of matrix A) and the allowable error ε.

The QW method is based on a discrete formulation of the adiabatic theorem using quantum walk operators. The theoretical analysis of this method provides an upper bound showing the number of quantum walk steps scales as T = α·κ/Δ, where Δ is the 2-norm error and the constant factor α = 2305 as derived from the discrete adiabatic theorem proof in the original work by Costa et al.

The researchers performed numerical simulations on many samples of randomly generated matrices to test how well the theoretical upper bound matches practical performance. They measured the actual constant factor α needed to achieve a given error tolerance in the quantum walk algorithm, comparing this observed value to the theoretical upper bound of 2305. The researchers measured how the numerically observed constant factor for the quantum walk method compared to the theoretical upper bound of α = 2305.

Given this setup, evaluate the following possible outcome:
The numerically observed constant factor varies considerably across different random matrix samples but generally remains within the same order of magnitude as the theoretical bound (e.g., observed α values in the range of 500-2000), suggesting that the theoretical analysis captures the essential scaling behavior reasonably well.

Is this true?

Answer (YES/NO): NO